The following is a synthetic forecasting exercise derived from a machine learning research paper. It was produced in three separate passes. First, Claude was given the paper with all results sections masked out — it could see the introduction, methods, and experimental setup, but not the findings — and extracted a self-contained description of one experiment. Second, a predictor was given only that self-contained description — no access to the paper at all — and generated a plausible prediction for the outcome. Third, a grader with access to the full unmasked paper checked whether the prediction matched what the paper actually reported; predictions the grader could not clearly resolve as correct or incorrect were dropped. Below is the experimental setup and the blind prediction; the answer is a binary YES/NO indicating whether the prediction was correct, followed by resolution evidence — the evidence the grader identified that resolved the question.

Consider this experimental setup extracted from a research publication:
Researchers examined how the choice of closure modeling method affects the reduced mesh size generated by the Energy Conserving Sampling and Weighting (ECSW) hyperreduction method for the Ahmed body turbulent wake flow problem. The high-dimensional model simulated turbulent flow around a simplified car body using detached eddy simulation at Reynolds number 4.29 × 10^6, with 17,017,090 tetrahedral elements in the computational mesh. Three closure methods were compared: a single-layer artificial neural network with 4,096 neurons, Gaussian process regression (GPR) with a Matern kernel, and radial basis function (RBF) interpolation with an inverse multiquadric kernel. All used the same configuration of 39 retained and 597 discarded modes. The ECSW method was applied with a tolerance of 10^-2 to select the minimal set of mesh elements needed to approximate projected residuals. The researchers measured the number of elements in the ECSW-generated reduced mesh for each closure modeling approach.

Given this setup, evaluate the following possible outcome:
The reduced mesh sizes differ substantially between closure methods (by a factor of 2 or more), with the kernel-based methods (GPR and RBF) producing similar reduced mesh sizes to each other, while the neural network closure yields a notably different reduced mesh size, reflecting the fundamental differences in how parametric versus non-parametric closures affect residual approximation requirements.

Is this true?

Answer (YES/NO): NO